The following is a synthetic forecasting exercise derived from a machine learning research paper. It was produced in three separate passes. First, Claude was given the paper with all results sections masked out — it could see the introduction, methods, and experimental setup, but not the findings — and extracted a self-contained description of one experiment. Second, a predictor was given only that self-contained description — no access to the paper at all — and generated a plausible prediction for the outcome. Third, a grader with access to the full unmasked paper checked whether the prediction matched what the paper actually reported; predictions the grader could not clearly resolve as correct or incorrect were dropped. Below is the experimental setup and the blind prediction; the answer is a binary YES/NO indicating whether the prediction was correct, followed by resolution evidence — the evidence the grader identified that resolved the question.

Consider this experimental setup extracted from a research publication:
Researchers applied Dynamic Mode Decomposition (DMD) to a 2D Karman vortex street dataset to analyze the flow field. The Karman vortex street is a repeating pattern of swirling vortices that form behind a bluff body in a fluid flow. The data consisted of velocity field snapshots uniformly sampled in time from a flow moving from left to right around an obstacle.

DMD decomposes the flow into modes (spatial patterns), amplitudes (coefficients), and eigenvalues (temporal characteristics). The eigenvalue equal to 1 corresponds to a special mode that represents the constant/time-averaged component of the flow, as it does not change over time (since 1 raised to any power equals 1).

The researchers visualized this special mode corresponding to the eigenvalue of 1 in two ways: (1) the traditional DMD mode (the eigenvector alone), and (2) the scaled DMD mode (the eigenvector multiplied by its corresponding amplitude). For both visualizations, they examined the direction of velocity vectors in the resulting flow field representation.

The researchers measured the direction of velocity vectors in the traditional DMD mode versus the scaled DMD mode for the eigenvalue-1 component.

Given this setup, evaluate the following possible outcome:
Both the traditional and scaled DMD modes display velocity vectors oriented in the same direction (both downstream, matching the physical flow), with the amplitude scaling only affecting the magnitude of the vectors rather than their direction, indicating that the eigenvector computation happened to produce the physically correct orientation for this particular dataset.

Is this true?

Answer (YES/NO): NO